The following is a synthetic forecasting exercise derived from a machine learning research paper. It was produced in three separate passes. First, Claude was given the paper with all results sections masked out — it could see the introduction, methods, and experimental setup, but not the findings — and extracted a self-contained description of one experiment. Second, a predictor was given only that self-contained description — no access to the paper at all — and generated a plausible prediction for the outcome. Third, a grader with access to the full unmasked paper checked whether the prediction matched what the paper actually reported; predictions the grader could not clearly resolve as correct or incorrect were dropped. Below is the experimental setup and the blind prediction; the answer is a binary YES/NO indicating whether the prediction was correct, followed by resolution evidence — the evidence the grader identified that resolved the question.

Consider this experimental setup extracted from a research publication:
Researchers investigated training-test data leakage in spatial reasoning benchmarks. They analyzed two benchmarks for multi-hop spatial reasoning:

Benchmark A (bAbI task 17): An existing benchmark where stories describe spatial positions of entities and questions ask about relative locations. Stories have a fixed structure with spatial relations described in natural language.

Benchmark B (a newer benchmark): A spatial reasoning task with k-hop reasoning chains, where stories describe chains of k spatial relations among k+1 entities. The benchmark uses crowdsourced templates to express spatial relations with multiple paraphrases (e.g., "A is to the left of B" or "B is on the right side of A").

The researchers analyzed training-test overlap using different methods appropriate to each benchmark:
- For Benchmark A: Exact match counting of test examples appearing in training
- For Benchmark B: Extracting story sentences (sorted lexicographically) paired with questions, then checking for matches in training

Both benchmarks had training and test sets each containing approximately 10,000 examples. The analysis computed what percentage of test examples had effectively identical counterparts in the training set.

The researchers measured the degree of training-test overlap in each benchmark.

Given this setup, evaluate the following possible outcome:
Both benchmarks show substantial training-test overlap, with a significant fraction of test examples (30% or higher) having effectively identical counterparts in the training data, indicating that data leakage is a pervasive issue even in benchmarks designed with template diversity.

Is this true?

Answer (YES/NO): NO